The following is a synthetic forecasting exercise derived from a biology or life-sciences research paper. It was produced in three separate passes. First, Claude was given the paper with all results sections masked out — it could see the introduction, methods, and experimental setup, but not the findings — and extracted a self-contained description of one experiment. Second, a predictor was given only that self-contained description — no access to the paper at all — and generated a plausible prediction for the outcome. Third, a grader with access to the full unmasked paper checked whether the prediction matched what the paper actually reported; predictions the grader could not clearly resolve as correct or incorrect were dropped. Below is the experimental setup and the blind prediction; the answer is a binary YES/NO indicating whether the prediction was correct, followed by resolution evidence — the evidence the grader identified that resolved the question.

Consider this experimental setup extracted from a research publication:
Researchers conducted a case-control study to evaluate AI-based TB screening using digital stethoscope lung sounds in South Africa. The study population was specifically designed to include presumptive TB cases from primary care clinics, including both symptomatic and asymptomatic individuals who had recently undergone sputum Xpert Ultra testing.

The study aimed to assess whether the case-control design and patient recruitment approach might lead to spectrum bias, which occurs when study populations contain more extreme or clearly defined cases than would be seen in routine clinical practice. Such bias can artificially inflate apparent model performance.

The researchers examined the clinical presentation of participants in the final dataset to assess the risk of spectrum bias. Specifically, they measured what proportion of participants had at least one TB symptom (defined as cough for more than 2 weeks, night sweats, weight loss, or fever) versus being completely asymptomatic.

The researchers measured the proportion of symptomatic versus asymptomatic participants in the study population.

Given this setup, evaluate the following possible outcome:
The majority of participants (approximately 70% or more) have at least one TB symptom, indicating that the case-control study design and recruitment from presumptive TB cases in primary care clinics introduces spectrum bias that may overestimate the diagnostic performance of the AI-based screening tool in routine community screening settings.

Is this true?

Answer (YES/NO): NO